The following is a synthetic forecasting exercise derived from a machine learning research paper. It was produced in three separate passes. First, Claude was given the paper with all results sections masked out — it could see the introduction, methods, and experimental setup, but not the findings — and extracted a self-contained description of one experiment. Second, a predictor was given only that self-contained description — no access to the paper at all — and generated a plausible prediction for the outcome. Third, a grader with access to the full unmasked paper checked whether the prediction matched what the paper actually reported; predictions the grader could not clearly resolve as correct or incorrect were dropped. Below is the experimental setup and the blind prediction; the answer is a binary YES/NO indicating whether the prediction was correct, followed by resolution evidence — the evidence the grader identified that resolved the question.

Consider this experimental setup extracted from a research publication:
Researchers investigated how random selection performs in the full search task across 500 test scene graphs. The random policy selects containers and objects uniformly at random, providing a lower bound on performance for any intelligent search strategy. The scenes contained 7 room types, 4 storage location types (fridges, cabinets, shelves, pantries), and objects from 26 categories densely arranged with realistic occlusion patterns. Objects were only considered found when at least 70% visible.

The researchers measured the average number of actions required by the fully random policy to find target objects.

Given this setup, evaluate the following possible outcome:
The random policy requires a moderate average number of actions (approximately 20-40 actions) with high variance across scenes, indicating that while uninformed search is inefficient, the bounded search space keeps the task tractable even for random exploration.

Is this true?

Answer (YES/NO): NO